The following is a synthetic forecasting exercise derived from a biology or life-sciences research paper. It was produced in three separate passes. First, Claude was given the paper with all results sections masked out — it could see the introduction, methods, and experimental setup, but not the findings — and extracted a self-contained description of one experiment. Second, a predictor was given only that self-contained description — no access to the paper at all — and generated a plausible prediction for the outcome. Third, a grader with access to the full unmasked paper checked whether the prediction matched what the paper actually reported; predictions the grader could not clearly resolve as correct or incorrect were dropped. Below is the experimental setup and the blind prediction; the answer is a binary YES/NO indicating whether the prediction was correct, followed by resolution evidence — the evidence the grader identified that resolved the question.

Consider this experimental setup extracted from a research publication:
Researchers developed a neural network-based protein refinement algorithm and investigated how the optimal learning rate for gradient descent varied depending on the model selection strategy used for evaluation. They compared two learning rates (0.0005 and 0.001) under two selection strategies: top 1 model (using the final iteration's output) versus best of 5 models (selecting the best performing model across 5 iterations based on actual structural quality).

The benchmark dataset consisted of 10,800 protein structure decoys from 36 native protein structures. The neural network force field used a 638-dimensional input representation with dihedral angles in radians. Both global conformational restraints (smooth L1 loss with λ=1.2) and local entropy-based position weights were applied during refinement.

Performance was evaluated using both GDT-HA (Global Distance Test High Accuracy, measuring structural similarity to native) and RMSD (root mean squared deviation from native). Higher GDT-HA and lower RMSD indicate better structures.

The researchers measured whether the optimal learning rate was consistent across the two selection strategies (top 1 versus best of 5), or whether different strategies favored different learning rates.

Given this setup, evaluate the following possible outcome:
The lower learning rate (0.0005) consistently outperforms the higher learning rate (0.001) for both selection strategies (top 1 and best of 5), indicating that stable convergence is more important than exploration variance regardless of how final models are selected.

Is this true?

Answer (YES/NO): NO